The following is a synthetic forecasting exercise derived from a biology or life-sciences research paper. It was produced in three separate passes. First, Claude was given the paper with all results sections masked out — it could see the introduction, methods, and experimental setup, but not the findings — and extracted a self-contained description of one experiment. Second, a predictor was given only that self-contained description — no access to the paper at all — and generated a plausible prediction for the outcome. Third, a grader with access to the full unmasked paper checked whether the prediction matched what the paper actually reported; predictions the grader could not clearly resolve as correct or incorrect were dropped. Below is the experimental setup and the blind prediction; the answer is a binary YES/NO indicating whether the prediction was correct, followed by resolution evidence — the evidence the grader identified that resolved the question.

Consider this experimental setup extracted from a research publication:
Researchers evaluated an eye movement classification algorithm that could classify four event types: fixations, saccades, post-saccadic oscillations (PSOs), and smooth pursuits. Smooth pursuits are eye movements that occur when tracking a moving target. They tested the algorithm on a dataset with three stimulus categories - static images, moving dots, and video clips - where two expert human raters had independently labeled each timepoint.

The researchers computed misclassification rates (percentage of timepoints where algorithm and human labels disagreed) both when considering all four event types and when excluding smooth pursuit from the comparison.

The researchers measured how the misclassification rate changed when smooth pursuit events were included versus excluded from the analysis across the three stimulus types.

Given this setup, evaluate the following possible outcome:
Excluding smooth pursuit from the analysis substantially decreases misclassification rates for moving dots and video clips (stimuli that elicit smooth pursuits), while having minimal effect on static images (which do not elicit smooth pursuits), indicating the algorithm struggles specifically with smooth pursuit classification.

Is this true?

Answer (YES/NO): NO